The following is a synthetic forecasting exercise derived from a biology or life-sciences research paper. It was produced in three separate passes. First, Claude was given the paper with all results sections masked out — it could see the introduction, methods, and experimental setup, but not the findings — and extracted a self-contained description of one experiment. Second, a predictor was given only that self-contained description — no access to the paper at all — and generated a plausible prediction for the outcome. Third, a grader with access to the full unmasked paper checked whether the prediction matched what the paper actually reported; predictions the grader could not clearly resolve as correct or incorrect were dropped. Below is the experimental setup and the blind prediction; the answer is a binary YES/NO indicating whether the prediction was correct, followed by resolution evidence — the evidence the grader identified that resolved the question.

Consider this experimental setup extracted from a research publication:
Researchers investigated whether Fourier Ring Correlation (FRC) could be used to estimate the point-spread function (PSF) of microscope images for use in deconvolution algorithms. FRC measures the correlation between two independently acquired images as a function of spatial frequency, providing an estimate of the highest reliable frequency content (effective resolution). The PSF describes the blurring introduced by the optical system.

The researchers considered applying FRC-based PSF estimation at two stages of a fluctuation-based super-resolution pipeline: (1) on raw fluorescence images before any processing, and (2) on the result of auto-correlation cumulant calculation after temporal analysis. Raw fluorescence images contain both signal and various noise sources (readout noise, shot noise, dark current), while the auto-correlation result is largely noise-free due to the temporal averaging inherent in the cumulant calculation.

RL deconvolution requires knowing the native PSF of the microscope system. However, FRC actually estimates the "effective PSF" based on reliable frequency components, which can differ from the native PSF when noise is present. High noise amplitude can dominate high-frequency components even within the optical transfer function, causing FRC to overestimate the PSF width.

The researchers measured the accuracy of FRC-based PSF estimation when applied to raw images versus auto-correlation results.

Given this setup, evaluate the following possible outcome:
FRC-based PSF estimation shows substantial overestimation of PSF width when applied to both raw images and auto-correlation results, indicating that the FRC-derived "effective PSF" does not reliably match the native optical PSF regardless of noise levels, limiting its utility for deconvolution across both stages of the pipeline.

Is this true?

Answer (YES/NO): NO